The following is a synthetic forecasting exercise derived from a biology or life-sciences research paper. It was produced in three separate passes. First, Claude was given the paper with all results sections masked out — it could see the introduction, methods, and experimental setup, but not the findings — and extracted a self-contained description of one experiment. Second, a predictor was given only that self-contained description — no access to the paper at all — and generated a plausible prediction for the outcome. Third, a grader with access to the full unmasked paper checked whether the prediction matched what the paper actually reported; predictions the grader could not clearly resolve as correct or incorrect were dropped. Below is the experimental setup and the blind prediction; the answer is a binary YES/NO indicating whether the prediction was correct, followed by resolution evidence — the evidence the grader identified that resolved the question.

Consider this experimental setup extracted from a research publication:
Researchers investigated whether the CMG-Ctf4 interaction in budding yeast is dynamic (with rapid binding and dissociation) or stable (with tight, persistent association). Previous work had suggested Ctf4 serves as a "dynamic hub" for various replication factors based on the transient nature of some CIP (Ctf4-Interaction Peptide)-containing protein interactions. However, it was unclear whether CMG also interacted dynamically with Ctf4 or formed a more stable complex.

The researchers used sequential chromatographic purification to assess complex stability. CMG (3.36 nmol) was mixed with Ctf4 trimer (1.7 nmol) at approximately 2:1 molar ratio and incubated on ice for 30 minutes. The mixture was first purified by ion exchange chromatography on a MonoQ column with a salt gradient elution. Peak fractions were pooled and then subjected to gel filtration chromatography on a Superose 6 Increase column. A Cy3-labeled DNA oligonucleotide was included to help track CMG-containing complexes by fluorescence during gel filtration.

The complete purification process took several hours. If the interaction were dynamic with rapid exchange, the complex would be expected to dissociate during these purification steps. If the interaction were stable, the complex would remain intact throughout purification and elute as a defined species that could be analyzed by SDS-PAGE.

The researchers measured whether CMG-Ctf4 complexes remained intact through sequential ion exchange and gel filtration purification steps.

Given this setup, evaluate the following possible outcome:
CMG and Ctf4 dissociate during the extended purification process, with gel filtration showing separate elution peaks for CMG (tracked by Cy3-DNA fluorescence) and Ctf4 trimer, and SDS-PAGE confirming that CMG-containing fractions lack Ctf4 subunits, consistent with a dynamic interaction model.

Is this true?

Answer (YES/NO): NO